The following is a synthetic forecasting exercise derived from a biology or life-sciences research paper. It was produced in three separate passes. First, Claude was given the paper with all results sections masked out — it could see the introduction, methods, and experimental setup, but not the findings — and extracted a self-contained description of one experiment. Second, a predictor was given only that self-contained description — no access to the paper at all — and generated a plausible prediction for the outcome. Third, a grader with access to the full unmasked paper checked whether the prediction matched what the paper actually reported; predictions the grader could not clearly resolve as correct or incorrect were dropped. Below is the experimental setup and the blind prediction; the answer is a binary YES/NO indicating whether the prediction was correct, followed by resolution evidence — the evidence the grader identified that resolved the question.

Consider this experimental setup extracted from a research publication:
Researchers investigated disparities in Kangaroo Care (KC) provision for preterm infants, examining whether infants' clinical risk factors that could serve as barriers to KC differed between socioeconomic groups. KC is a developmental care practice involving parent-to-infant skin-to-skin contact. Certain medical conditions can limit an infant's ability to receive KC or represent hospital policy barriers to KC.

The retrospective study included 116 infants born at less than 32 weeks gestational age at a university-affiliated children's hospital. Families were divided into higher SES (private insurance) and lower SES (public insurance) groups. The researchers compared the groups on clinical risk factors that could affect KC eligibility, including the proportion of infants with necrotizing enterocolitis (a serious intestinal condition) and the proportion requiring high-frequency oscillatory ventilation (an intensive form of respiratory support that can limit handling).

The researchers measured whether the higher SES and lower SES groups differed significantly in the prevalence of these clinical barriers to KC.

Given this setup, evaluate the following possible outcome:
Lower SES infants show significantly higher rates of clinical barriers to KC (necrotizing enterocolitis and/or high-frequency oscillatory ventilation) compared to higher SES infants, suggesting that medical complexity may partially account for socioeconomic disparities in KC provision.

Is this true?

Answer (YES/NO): NO